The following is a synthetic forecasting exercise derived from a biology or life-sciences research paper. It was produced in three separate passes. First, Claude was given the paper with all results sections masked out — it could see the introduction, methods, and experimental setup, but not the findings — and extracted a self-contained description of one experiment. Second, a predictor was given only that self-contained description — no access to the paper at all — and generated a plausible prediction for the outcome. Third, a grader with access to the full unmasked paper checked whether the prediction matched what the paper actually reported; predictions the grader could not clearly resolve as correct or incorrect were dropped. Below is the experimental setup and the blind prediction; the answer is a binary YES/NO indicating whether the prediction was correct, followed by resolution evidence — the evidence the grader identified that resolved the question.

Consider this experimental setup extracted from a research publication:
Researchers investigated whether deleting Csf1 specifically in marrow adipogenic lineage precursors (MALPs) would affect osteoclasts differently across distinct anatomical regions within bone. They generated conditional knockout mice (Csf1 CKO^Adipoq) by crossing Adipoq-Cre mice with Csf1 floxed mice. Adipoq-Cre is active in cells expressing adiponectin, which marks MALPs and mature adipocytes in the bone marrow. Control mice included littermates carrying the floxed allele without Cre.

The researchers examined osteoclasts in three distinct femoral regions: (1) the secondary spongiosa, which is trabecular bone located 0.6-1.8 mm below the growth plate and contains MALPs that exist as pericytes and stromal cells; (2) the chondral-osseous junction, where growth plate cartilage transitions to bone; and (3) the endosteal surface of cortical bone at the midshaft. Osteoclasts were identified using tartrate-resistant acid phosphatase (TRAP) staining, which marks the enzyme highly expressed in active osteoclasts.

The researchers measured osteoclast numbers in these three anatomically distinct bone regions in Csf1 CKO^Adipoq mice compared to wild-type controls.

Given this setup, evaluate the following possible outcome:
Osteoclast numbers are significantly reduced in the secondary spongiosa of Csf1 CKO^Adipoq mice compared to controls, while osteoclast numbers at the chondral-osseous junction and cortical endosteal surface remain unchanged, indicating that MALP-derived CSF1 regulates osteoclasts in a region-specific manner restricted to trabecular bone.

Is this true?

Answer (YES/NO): YES